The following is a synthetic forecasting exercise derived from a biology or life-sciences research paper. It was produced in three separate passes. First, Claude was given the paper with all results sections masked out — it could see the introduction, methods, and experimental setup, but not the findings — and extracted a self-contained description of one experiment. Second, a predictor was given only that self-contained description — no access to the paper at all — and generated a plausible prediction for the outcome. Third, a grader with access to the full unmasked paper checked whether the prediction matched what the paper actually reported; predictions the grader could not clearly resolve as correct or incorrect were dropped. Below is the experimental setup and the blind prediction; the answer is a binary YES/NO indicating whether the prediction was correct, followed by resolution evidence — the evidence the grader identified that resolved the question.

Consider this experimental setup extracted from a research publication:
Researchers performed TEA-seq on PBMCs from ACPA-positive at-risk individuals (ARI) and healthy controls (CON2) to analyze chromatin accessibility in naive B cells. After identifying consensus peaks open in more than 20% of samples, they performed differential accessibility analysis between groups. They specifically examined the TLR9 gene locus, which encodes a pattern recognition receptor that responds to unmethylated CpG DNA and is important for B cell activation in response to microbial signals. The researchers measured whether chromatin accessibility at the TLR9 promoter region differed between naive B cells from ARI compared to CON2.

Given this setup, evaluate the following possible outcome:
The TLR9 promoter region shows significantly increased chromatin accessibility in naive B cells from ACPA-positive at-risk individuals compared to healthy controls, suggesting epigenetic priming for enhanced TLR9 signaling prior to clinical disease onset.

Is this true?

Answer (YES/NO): NO